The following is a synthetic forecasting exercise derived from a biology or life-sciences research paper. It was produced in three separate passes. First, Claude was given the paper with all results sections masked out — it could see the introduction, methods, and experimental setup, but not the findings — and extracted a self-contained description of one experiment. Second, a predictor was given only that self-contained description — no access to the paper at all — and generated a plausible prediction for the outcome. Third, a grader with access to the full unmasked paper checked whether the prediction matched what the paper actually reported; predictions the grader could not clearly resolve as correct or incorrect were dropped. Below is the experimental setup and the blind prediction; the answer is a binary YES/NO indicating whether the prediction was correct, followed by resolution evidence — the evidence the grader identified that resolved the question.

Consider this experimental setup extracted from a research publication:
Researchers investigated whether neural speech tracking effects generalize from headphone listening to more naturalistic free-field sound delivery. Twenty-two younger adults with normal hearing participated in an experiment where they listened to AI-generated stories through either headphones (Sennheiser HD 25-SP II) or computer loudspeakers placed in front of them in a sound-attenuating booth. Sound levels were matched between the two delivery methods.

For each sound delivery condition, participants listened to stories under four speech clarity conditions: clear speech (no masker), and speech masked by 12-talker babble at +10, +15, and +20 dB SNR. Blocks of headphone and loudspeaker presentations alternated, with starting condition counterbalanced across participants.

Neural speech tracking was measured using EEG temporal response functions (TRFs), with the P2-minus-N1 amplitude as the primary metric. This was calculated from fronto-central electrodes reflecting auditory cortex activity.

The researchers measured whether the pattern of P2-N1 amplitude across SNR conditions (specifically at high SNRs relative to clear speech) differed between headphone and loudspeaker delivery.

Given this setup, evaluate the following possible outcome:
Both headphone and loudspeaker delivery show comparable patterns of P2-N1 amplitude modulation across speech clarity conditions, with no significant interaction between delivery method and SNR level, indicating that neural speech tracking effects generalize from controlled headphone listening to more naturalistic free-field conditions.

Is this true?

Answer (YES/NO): YES